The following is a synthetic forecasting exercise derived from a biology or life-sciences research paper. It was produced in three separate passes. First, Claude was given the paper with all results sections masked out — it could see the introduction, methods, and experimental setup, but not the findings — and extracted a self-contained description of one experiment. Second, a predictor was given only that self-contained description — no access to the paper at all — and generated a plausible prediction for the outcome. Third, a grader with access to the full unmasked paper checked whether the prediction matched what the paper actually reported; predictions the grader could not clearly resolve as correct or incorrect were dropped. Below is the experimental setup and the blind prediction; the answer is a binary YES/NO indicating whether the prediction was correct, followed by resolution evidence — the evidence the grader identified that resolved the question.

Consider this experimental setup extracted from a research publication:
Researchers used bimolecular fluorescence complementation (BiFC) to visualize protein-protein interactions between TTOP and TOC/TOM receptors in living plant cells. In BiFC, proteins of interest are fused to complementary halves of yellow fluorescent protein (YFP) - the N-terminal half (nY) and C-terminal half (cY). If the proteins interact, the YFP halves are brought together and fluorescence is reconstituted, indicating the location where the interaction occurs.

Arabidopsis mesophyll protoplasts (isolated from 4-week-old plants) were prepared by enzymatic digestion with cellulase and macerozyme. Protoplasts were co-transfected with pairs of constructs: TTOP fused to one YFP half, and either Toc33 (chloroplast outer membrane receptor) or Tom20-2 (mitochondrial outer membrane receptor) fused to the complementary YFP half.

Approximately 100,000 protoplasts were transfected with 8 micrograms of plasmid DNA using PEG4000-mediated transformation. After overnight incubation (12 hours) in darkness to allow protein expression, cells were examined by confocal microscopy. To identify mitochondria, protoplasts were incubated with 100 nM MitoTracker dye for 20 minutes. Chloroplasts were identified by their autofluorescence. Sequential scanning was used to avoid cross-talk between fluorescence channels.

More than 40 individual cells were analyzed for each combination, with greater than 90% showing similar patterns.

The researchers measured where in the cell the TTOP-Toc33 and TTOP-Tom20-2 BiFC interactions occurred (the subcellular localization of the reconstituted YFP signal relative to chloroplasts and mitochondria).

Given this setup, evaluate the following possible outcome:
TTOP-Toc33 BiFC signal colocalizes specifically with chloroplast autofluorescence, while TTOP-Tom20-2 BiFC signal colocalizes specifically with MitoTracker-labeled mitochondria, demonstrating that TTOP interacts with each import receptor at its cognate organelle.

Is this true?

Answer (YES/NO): NO